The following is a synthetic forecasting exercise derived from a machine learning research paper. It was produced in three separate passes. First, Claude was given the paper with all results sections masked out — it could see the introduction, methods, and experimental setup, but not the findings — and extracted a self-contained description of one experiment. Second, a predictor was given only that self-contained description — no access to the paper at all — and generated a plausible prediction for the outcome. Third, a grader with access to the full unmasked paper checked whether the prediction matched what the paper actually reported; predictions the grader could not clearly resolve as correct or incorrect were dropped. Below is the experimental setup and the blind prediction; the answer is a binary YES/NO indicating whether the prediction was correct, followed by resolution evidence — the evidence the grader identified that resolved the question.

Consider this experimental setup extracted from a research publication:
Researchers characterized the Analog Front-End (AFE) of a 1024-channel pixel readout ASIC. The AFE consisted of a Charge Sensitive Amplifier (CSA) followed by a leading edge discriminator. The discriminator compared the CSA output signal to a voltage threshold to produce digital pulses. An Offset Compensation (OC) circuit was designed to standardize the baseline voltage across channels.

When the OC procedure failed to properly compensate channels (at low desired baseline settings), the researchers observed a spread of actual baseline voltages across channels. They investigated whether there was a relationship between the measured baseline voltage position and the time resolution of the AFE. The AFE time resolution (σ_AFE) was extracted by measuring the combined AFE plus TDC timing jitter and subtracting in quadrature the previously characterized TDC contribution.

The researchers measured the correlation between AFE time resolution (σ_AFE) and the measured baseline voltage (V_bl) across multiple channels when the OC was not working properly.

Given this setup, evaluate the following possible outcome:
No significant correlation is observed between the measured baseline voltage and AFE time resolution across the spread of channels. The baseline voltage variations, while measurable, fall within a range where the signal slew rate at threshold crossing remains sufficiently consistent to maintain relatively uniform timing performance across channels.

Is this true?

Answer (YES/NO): NO